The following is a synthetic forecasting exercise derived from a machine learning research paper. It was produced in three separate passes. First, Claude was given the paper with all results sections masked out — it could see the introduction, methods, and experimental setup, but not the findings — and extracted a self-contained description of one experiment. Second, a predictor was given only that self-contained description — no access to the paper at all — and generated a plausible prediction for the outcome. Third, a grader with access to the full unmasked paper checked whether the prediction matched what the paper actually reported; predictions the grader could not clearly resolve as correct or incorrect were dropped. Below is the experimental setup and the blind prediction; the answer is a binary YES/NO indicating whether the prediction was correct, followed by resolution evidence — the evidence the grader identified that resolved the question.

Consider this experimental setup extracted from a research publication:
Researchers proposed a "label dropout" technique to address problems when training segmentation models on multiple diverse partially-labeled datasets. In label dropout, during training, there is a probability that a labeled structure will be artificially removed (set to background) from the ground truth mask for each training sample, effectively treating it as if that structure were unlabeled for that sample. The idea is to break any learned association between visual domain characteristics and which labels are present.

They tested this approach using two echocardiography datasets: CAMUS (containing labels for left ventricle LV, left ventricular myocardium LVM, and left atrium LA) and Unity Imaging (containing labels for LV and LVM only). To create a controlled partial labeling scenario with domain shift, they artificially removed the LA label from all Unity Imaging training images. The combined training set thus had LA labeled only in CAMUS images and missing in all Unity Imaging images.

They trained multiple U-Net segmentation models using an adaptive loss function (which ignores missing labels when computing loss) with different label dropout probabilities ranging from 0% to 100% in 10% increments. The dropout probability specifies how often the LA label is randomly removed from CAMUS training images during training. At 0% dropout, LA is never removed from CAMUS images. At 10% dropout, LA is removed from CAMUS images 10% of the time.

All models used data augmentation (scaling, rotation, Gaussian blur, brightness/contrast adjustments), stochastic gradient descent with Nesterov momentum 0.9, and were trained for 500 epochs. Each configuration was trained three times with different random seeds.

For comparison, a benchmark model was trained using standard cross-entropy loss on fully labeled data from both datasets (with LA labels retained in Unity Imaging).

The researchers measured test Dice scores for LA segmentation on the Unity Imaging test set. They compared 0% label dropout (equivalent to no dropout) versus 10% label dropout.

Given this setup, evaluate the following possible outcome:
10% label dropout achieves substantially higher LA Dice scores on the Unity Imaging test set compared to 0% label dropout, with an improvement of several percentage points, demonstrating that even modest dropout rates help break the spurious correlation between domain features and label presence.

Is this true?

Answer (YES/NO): YES